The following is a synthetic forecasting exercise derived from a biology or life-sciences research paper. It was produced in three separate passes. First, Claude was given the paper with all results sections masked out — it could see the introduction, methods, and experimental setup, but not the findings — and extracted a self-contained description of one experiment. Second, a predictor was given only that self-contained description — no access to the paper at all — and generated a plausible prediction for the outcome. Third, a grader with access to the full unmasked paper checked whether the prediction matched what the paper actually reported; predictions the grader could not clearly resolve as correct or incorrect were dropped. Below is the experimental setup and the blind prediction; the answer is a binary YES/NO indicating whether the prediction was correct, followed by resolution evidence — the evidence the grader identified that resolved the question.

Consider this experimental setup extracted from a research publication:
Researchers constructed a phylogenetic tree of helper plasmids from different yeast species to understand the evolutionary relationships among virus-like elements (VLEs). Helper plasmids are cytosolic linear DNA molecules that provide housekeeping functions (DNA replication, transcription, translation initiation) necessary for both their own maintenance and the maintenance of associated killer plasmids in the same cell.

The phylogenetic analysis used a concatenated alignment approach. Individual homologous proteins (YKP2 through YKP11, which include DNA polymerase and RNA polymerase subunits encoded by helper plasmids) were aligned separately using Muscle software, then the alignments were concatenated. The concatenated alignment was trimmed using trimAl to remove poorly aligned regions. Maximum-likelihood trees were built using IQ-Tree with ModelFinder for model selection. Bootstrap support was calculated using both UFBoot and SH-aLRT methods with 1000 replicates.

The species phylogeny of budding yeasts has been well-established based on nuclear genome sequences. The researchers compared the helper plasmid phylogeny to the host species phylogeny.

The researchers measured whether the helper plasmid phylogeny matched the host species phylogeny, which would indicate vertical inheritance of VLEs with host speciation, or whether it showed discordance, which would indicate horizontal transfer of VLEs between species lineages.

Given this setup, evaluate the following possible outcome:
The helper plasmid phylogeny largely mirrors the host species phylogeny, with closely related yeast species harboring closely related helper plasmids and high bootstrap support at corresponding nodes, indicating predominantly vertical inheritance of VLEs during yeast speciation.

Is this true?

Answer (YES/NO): YES